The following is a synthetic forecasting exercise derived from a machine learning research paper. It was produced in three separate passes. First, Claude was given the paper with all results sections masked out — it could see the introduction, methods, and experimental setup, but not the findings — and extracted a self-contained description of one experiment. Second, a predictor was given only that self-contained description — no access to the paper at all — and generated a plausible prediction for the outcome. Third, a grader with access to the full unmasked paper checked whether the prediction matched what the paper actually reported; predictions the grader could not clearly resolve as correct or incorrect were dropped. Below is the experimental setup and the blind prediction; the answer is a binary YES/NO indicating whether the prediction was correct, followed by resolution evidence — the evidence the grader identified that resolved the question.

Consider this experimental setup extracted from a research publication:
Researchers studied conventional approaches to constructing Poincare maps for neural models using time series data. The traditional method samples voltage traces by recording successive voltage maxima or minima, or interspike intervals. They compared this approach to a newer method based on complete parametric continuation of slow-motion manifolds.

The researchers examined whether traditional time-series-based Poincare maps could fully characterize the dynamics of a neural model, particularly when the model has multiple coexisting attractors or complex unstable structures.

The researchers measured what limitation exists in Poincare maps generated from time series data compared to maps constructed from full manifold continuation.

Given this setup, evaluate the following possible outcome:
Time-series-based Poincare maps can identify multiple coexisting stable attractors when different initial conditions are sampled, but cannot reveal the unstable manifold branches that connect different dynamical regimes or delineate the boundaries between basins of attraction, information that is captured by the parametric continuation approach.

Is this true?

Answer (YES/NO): NO